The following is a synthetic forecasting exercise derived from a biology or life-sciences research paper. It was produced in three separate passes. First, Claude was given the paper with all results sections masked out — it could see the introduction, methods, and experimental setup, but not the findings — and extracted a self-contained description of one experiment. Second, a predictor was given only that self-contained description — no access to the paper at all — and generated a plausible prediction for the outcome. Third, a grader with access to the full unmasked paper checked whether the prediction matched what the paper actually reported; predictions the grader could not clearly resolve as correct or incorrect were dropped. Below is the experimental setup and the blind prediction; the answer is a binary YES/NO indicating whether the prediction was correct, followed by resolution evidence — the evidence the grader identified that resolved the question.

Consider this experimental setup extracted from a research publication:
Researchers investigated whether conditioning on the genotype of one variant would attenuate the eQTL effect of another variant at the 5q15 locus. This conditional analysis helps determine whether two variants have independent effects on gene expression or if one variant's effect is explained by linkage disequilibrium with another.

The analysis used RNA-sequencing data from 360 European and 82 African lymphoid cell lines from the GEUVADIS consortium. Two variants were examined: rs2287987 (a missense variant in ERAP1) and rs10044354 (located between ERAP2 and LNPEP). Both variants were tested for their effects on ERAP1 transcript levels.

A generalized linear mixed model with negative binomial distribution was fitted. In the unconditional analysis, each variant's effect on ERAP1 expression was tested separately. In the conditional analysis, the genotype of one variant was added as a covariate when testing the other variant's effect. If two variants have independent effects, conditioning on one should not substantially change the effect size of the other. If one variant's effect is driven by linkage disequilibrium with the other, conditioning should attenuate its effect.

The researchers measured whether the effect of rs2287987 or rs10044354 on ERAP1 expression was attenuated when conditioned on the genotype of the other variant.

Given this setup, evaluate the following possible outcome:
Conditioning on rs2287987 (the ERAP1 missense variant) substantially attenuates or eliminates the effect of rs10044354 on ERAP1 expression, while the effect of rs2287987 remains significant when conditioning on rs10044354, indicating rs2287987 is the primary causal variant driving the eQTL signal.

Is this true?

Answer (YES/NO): NO